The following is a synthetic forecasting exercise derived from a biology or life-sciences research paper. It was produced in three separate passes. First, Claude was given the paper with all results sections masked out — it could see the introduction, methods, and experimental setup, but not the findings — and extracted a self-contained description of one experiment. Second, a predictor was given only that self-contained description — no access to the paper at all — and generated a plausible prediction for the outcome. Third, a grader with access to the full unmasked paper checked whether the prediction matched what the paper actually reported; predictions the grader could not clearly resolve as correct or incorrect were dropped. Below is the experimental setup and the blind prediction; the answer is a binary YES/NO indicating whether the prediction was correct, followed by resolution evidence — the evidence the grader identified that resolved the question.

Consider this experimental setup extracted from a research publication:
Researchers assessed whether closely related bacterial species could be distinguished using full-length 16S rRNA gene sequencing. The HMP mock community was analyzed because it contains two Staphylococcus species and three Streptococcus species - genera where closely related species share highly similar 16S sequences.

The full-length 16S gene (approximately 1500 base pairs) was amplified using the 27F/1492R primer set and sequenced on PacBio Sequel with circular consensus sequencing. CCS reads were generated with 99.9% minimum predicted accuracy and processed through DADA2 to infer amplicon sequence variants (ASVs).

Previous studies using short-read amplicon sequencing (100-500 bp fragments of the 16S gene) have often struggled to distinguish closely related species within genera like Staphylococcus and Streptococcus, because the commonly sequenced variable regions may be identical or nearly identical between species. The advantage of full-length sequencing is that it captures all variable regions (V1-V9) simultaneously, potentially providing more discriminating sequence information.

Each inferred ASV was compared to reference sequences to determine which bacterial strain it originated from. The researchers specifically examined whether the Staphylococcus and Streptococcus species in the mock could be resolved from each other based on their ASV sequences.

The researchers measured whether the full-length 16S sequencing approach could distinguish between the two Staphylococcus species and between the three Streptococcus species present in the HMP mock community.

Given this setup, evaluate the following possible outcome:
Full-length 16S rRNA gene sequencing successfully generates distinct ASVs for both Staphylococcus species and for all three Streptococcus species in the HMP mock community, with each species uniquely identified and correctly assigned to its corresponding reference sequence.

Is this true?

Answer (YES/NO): YES